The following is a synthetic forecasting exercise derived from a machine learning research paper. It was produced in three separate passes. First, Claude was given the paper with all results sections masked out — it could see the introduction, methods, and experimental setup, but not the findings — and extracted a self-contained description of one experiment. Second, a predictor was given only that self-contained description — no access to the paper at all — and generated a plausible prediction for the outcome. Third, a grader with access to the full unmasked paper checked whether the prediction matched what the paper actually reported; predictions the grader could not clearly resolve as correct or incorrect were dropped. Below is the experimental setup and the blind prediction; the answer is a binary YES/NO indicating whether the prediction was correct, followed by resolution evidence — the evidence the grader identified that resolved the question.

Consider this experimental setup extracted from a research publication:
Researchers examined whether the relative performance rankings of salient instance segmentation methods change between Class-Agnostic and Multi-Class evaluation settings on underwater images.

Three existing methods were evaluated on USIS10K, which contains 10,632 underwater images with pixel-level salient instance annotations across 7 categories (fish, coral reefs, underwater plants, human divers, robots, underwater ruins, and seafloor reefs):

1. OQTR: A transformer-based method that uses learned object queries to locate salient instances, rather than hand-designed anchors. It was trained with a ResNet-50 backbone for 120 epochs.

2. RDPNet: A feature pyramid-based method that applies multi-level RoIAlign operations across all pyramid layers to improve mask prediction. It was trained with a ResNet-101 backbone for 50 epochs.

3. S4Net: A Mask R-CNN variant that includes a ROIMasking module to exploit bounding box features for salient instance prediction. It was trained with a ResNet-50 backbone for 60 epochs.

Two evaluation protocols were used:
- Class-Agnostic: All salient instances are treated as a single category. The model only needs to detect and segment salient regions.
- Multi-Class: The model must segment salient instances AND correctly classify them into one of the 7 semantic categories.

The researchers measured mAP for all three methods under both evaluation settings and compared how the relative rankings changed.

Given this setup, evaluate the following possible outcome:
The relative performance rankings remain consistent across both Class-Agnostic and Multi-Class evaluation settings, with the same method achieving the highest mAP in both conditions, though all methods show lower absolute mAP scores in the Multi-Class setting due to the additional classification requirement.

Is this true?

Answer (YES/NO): NO